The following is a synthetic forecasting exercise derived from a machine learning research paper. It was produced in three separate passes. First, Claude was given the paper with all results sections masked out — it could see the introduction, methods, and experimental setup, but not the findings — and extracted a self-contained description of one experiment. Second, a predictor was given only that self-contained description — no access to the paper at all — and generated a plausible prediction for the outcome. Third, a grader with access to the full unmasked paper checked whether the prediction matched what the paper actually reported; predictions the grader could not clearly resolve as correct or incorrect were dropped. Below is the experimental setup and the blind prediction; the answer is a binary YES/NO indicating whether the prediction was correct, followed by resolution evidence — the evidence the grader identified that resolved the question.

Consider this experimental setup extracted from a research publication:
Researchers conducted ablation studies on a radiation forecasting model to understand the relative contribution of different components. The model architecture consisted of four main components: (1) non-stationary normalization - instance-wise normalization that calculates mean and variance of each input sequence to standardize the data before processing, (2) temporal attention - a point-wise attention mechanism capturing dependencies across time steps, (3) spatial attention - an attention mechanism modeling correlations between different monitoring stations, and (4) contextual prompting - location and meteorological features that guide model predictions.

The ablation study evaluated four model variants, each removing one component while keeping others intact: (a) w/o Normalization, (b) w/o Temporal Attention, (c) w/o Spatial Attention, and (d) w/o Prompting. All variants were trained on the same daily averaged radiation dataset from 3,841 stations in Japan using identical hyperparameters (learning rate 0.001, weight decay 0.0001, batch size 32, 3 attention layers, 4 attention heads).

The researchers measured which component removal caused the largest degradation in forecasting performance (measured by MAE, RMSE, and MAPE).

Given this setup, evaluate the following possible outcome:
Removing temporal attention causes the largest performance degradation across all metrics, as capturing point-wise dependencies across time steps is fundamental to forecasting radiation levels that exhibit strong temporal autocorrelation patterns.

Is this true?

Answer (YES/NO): NO